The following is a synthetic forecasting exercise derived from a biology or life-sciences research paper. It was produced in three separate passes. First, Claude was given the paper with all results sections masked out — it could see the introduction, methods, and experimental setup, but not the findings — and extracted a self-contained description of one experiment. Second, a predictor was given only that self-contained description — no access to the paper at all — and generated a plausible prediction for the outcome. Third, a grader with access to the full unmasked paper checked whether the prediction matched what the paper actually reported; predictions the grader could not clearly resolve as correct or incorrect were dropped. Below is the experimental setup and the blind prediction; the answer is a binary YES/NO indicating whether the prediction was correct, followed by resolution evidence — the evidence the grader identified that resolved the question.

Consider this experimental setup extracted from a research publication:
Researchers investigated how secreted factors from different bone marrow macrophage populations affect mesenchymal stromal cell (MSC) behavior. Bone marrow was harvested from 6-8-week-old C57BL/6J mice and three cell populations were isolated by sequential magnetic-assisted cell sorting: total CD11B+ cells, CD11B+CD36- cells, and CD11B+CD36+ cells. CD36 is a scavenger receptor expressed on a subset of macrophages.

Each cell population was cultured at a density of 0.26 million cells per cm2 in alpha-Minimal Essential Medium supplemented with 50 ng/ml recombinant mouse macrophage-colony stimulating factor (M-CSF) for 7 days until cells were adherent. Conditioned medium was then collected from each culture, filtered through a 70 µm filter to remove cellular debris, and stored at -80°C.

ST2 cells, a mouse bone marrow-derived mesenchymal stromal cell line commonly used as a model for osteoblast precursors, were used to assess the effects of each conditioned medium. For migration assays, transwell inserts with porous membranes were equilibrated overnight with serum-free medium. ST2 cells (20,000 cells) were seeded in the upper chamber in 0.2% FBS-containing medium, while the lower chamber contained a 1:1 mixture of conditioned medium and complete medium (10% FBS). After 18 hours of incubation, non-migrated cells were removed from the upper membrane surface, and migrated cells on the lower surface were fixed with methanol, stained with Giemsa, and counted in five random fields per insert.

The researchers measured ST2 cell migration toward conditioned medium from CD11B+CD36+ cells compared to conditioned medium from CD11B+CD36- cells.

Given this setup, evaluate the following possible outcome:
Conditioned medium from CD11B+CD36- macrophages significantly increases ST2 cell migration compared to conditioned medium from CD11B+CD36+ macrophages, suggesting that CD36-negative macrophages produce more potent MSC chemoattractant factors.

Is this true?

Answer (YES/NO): NO